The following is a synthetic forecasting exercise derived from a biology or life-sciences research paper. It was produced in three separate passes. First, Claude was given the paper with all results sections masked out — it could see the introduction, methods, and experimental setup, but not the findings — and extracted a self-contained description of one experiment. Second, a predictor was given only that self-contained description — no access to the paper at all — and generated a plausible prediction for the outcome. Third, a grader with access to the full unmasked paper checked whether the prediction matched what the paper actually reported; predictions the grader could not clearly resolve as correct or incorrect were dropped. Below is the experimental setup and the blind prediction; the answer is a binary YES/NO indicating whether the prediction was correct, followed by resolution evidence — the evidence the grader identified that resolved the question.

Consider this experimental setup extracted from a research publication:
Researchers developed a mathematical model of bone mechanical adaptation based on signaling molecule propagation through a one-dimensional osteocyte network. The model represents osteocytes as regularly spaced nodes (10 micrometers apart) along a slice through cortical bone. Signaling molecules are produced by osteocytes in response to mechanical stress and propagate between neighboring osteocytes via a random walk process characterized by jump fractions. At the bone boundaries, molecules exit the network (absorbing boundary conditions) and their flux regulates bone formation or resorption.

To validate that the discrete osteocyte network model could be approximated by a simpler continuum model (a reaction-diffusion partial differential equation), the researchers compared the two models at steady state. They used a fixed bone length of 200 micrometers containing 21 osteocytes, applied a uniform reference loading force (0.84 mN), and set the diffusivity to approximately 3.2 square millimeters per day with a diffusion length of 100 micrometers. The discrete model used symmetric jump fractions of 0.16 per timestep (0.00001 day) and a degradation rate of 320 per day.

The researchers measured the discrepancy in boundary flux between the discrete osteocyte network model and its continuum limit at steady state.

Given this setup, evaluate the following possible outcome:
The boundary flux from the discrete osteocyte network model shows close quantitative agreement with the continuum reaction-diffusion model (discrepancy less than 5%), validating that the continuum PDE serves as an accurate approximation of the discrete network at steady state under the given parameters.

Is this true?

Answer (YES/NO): NO